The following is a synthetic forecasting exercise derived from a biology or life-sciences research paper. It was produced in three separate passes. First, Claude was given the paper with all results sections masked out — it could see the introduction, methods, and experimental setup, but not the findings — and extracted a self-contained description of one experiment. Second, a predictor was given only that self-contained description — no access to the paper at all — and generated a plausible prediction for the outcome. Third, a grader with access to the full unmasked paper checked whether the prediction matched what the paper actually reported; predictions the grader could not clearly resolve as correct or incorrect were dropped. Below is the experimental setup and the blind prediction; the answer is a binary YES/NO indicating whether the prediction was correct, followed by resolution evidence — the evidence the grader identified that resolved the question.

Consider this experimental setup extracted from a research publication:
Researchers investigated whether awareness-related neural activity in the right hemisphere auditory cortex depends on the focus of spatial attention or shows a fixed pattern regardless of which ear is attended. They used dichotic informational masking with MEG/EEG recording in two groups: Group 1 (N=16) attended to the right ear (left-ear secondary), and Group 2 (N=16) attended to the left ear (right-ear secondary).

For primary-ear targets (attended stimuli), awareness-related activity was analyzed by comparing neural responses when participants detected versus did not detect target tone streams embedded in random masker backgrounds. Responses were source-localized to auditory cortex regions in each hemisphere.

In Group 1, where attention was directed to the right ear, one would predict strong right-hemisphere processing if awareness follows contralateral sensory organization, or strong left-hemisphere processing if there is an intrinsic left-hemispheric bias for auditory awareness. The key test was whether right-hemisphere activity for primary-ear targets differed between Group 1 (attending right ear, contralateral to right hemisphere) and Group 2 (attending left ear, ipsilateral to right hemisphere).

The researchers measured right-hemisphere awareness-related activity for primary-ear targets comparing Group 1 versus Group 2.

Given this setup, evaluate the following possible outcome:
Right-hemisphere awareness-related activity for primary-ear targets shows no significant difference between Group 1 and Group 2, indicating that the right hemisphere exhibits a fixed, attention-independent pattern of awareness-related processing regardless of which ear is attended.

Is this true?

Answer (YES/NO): NO